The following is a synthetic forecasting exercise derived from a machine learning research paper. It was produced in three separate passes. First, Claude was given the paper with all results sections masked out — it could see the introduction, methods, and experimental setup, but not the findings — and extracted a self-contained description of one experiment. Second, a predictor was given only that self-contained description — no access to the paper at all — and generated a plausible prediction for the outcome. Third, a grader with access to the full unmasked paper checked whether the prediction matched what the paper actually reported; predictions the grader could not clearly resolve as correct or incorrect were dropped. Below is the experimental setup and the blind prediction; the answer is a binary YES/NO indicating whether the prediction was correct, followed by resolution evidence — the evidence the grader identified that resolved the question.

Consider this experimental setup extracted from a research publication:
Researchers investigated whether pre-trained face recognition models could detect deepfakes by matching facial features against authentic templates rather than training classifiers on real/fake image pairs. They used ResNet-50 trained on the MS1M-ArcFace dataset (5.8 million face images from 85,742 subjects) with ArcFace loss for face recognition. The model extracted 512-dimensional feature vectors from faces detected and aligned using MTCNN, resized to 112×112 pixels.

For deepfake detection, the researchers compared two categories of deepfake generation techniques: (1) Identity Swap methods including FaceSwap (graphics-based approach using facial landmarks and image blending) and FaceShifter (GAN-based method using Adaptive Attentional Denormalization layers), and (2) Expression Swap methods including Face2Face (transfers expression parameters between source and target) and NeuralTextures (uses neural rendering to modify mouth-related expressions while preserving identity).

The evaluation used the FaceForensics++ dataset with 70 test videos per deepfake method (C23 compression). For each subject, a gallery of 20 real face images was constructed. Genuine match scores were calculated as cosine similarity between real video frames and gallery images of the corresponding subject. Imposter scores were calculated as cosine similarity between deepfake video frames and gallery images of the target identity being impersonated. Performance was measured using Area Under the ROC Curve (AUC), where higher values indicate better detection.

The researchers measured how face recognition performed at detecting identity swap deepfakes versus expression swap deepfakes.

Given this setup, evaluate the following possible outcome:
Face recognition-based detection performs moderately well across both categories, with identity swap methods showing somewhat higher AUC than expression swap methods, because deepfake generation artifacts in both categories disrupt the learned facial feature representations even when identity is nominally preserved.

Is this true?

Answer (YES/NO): NO